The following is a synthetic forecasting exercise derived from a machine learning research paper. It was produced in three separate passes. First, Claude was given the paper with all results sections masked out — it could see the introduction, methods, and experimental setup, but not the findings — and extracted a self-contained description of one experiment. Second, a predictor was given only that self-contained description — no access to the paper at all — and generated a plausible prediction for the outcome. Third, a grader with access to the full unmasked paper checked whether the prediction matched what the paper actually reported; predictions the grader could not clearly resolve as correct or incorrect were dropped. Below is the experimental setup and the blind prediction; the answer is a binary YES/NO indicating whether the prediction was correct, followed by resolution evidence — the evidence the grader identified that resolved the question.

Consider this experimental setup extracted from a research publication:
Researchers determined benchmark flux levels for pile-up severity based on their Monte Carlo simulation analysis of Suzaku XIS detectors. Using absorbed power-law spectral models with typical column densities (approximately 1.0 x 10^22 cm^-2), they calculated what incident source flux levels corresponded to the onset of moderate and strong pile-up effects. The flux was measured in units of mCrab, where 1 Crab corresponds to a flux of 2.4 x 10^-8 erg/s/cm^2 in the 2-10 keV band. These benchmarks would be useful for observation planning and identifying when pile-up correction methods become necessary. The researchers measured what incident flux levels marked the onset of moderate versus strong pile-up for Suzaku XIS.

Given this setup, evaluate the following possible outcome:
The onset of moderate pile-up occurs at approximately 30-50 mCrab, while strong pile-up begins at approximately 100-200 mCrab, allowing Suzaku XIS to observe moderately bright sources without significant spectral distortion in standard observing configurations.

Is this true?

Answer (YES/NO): NO